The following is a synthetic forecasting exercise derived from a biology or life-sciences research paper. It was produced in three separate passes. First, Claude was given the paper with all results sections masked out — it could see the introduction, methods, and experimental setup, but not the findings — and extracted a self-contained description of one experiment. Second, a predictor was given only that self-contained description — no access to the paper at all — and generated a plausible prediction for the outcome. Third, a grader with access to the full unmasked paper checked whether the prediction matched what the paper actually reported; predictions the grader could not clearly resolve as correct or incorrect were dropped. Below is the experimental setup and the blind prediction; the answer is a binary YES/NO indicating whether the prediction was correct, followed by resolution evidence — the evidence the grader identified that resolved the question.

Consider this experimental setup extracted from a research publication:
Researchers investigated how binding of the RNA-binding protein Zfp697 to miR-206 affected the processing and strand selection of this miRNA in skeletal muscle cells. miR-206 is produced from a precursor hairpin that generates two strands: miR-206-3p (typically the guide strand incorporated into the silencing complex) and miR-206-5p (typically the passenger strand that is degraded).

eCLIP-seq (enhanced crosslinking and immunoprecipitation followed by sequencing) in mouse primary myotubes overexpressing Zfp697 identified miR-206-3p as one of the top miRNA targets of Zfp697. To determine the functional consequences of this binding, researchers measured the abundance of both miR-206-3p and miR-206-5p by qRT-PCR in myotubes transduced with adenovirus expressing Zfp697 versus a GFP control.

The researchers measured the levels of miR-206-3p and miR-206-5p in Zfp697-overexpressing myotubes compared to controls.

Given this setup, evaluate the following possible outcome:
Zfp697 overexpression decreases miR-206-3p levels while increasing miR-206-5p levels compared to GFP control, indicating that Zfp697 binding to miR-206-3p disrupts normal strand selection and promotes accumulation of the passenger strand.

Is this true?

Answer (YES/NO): NO